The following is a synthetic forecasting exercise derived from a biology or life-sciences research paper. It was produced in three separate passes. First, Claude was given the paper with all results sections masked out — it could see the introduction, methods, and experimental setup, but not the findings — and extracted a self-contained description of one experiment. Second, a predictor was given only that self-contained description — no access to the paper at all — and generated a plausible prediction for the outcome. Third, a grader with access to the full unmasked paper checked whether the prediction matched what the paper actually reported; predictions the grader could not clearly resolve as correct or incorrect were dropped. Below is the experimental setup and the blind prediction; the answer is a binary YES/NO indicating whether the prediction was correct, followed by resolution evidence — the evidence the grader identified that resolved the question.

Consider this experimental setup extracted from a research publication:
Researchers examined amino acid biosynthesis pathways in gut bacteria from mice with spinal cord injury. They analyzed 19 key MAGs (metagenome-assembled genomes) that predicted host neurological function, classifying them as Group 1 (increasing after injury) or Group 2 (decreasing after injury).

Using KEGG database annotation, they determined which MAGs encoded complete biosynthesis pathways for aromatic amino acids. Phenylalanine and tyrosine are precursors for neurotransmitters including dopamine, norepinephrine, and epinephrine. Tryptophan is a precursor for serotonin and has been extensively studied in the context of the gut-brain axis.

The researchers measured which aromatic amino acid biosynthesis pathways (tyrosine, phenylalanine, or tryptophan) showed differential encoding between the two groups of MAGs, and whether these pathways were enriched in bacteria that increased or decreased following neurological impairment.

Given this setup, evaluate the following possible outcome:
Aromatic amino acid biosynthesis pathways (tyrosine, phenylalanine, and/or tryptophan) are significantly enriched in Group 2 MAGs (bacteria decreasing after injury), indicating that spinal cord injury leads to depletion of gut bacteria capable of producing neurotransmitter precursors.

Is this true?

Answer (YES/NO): YES